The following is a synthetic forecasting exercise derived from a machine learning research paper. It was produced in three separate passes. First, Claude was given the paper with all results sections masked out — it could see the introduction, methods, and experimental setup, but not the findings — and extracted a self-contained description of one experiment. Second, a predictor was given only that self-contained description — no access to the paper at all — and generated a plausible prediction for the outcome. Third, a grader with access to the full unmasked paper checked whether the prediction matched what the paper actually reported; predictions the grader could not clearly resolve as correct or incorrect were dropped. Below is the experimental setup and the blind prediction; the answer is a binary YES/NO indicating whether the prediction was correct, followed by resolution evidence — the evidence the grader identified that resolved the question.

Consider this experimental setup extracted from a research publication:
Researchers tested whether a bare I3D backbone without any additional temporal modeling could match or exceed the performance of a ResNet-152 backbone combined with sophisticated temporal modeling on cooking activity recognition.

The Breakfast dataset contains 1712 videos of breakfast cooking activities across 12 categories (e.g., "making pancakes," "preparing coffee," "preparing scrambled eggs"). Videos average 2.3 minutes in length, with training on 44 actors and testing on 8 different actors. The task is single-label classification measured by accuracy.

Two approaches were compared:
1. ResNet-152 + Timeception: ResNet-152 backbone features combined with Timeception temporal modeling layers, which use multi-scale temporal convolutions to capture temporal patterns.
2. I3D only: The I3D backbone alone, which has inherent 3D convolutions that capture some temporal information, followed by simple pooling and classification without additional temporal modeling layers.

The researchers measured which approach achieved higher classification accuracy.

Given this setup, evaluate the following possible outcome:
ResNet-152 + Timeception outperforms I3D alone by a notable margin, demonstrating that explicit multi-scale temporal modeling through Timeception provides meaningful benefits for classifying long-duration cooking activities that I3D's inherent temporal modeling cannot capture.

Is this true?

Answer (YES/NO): NO